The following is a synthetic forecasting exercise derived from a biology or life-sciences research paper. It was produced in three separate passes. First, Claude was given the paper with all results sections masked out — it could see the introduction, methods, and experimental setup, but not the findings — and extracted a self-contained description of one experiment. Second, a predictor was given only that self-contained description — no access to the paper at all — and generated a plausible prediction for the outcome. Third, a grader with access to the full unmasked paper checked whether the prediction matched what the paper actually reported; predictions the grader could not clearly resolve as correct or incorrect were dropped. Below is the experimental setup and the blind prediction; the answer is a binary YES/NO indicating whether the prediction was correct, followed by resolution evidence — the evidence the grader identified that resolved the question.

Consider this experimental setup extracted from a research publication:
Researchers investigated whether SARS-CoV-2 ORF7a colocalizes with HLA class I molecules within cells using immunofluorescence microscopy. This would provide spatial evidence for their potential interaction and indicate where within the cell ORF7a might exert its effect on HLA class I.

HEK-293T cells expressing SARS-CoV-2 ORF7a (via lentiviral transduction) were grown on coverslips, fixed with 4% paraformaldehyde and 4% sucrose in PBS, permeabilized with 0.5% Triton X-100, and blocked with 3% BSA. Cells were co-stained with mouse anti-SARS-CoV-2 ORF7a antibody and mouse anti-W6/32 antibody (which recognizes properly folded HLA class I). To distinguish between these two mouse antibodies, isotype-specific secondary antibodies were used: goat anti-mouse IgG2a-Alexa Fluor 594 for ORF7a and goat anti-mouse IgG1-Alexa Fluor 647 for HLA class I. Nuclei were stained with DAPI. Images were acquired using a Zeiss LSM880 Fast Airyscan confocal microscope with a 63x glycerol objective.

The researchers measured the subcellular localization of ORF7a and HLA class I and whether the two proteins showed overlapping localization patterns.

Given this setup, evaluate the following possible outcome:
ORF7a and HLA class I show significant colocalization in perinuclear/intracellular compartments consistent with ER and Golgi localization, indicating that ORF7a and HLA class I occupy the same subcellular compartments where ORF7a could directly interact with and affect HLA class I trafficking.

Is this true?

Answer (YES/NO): YES